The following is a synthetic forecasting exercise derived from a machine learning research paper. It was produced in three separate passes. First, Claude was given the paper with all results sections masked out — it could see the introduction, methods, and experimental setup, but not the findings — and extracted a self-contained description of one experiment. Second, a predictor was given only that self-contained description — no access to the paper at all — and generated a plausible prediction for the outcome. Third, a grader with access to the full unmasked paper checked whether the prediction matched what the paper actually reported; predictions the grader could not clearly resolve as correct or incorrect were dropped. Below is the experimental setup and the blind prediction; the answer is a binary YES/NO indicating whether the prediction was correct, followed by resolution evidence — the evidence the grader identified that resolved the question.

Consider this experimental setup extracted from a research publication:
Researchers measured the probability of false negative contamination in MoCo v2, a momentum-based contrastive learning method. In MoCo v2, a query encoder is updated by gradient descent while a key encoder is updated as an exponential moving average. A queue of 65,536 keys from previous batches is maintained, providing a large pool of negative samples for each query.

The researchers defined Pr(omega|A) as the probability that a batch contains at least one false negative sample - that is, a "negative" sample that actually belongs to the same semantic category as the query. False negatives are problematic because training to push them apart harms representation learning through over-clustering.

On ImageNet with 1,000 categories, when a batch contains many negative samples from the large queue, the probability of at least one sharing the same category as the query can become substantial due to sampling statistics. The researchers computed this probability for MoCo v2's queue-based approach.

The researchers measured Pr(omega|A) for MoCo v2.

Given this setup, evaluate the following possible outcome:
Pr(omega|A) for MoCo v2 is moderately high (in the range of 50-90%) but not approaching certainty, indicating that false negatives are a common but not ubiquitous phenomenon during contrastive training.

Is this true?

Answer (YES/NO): NO